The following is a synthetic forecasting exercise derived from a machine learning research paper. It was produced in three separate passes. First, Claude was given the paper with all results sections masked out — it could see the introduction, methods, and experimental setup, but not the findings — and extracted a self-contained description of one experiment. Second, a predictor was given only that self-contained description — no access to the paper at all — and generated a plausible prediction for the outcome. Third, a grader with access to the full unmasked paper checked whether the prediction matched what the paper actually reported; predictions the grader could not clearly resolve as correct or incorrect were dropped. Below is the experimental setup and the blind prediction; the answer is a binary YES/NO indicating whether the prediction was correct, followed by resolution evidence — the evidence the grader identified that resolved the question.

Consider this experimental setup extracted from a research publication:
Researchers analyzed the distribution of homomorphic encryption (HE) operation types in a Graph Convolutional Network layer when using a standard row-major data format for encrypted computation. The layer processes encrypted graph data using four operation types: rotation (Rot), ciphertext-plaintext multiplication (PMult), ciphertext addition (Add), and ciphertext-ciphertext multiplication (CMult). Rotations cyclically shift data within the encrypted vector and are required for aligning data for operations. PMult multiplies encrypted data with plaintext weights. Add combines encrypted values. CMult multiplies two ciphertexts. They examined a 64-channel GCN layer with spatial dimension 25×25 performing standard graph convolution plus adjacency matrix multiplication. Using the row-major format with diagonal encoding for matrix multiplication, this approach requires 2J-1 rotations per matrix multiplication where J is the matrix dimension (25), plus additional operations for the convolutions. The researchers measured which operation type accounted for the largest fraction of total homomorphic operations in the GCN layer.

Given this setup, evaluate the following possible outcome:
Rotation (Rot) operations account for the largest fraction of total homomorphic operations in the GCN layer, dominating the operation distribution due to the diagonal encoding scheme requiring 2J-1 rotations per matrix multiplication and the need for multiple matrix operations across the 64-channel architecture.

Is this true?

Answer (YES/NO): NO